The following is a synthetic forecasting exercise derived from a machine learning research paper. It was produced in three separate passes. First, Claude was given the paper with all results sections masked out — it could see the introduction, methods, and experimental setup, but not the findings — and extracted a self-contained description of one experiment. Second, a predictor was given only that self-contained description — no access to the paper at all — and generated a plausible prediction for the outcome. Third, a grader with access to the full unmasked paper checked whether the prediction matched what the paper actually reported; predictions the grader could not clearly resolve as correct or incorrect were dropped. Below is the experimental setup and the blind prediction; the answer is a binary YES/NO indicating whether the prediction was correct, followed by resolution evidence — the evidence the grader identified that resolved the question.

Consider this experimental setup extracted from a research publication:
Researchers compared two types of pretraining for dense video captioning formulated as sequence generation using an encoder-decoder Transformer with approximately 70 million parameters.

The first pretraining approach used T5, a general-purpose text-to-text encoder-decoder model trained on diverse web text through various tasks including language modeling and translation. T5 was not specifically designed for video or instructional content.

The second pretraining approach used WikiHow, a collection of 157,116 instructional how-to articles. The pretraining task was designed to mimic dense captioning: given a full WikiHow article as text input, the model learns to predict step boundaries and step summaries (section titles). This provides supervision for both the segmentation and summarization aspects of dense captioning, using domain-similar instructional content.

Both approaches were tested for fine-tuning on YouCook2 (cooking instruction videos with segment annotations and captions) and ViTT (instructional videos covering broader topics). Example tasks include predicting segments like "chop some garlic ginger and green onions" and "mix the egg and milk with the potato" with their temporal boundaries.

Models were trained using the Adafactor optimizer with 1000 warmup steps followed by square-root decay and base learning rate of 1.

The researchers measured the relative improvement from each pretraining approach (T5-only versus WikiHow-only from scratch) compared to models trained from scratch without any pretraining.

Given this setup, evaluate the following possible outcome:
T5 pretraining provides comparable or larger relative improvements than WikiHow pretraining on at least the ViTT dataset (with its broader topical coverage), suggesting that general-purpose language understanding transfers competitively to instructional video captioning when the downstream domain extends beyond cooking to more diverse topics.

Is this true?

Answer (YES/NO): YES